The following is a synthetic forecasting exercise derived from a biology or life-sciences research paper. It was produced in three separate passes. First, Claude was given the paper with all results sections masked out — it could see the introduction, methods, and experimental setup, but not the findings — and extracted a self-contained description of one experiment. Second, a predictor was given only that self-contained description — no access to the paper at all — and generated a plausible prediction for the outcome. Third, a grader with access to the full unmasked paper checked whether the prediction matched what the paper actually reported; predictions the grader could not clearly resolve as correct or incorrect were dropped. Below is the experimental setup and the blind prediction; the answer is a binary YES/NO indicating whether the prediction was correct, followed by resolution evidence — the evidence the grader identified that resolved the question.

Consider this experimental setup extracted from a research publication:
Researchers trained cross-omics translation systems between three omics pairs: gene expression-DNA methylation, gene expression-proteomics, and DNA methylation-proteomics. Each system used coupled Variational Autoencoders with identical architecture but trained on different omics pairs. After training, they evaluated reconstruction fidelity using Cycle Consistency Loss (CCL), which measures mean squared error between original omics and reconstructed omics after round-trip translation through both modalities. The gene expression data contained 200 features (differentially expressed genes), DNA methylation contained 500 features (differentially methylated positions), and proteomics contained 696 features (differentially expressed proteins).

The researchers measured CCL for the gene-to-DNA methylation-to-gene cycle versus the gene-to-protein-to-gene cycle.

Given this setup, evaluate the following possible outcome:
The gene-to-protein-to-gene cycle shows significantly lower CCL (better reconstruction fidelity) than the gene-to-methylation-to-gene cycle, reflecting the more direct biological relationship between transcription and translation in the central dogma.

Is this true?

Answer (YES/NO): YES